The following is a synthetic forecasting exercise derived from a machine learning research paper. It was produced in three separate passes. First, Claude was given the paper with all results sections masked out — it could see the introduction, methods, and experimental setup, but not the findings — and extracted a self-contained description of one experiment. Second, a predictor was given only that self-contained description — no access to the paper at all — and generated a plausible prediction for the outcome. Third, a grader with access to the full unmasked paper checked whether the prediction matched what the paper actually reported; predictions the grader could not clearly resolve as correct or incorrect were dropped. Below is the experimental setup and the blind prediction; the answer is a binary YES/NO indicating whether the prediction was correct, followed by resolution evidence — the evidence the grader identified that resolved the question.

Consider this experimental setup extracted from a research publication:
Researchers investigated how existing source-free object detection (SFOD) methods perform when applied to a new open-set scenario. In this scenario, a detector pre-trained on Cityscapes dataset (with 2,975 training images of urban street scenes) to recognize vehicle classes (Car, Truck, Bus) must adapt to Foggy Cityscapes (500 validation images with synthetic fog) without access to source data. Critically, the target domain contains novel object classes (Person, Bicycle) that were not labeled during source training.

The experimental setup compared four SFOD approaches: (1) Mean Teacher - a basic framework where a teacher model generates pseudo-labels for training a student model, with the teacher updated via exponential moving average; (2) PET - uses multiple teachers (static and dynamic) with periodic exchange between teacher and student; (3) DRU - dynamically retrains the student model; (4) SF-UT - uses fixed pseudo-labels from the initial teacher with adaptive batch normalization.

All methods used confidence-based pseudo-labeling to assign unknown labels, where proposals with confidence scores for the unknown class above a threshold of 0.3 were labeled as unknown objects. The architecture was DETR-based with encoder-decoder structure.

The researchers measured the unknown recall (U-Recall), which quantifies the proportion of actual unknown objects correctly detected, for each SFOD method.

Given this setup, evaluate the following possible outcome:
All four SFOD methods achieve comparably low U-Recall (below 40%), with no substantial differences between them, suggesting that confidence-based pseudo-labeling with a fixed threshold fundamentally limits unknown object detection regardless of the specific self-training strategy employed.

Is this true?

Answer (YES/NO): NO